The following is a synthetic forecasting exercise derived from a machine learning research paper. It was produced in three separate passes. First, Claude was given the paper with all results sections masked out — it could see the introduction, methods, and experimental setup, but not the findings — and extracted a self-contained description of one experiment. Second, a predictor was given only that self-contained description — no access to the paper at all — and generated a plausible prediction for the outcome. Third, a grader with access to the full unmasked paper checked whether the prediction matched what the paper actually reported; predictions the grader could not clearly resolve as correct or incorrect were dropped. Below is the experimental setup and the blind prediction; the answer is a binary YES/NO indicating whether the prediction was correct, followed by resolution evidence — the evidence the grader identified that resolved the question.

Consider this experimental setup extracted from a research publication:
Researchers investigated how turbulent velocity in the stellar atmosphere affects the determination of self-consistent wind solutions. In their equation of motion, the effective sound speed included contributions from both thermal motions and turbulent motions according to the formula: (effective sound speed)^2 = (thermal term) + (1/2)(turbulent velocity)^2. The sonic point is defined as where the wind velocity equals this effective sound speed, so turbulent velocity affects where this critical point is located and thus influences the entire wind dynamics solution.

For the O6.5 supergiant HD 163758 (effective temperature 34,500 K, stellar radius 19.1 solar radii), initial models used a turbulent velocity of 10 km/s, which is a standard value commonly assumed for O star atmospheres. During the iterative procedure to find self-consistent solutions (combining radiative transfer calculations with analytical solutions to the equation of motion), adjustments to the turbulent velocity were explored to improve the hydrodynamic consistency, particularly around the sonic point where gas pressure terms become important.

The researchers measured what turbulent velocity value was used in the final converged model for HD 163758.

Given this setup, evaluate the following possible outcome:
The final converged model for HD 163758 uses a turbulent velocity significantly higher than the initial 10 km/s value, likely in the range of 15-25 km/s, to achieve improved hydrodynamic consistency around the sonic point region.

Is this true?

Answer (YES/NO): NO